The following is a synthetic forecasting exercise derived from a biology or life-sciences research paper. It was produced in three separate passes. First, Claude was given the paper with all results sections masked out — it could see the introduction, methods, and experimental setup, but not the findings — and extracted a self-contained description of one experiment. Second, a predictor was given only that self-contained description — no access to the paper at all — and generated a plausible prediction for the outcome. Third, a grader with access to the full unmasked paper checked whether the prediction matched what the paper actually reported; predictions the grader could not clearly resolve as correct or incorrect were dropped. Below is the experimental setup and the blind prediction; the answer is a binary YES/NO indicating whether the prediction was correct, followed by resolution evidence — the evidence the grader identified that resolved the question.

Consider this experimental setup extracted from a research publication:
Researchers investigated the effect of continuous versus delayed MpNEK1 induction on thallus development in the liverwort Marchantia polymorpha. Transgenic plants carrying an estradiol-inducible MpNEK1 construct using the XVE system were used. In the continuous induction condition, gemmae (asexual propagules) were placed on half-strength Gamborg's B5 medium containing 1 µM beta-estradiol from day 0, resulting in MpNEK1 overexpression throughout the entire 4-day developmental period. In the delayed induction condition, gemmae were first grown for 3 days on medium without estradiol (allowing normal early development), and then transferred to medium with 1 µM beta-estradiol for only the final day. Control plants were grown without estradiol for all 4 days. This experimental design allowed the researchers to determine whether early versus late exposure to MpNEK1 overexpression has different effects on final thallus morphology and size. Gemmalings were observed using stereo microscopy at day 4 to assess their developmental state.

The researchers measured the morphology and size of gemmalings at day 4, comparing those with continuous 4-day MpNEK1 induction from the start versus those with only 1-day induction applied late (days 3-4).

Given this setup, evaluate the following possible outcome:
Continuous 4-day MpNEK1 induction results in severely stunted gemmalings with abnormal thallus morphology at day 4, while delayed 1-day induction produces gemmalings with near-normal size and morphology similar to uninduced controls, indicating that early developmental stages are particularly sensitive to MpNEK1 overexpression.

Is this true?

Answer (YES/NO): NO